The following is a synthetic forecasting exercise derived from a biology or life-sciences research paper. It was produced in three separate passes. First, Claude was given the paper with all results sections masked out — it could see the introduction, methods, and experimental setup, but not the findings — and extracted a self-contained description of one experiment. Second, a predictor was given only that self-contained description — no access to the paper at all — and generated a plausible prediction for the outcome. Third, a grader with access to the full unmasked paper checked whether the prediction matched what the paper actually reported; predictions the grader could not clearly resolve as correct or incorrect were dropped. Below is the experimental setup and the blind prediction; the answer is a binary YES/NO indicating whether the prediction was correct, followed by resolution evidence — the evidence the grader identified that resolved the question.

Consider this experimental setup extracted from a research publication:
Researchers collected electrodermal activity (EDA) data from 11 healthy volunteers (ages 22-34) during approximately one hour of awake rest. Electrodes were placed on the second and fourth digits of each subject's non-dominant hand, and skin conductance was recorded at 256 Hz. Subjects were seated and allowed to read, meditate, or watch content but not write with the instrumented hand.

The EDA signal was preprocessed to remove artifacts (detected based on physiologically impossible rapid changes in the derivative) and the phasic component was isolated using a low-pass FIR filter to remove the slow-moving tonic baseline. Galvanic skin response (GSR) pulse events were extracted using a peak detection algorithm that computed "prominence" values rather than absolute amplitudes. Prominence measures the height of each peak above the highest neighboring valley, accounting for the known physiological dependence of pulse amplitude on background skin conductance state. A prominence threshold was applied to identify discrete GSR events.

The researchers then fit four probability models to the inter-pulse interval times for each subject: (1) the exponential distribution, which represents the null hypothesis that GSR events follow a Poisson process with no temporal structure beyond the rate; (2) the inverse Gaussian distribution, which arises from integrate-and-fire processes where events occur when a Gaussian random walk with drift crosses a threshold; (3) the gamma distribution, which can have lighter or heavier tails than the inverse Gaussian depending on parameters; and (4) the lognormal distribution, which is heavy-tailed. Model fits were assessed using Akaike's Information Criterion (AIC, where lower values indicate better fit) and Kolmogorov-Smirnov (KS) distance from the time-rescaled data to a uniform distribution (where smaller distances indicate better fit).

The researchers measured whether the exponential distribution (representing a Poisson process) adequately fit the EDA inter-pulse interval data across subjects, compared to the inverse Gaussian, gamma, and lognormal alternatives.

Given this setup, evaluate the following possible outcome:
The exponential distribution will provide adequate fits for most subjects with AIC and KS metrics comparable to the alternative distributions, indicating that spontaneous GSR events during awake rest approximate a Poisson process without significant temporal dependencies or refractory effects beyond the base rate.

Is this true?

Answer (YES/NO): NO